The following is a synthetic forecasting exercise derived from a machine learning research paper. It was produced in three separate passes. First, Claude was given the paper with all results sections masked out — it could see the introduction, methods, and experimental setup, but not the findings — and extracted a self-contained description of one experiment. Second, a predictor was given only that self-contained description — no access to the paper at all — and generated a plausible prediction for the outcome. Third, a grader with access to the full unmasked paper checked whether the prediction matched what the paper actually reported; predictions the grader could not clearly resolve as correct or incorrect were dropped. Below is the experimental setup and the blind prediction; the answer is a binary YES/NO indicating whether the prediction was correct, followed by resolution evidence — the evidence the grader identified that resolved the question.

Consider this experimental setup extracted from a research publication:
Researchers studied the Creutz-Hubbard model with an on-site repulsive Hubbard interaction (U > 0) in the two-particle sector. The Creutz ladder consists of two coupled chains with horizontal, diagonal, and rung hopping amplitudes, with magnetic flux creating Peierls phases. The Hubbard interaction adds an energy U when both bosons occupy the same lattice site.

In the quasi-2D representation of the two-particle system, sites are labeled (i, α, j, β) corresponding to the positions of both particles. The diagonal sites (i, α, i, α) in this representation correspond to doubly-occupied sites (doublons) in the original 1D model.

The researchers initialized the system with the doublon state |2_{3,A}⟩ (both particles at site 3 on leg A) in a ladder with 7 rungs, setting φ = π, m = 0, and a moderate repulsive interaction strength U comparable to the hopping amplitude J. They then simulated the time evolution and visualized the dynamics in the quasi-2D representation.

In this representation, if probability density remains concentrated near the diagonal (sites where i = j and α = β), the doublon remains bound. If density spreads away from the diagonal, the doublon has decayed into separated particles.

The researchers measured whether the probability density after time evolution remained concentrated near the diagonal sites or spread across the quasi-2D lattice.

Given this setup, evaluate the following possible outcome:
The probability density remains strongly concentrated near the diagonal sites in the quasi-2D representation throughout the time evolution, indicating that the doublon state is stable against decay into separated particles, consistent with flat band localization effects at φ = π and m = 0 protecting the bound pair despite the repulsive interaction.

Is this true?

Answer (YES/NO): NO